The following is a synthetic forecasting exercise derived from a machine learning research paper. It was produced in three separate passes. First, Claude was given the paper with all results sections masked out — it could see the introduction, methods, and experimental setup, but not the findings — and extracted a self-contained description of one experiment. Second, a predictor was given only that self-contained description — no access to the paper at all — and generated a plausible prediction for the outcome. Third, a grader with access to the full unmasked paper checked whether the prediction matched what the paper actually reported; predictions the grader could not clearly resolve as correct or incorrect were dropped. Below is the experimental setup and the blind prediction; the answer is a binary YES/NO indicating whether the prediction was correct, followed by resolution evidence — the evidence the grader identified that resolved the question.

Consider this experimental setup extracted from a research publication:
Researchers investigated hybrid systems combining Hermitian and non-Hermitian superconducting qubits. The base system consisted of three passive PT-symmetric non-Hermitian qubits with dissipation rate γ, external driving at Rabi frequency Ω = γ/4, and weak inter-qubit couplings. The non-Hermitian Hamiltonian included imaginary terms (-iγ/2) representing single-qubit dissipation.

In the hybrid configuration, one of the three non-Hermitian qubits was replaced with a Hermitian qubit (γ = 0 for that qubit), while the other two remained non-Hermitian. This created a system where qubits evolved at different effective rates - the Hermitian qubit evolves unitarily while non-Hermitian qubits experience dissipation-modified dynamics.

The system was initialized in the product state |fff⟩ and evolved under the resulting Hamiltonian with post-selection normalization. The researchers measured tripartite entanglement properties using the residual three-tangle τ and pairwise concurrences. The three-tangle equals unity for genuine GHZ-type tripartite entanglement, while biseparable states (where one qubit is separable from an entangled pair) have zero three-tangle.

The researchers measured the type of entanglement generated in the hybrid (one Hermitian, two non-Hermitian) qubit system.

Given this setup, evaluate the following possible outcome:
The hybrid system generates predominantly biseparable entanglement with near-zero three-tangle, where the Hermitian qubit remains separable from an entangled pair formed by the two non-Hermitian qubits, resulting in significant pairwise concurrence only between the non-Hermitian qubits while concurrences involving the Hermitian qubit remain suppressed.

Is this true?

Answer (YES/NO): YES